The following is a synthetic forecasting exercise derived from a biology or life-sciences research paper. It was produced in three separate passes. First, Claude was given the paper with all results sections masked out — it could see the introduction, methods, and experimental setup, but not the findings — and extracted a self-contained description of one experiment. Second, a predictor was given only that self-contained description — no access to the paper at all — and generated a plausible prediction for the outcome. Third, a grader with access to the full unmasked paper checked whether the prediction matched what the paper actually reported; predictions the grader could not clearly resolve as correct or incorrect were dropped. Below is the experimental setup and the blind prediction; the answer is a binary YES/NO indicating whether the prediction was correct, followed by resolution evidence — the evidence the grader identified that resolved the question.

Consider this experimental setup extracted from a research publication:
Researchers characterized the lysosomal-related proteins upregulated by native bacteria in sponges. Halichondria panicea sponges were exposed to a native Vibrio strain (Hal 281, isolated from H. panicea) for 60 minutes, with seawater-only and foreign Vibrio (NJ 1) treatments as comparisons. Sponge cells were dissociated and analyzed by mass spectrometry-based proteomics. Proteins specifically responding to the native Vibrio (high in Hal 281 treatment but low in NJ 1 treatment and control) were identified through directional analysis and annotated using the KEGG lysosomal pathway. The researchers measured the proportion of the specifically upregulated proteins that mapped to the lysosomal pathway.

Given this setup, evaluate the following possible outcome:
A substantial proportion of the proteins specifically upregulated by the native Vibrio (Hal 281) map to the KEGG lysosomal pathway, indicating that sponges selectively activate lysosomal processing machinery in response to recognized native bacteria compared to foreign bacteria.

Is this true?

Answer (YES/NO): YES